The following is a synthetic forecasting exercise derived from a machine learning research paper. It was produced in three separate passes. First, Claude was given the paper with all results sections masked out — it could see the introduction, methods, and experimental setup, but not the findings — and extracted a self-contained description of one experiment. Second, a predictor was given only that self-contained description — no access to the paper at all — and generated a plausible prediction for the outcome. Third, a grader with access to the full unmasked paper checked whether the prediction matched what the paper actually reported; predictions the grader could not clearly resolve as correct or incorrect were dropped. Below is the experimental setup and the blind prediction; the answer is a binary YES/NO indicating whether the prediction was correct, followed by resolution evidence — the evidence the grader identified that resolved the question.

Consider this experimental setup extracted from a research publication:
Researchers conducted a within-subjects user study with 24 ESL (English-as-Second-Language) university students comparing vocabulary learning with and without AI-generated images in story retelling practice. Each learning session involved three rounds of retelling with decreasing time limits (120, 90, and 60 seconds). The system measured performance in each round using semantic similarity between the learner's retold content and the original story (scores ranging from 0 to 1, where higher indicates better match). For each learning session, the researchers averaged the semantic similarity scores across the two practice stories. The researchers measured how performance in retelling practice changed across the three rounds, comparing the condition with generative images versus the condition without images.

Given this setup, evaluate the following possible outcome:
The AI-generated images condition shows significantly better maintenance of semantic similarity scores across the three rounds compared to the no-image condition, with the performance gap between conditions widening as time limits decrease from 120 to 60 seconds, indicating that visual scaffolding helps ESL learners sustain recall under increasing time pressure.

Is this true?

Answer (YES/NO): NO